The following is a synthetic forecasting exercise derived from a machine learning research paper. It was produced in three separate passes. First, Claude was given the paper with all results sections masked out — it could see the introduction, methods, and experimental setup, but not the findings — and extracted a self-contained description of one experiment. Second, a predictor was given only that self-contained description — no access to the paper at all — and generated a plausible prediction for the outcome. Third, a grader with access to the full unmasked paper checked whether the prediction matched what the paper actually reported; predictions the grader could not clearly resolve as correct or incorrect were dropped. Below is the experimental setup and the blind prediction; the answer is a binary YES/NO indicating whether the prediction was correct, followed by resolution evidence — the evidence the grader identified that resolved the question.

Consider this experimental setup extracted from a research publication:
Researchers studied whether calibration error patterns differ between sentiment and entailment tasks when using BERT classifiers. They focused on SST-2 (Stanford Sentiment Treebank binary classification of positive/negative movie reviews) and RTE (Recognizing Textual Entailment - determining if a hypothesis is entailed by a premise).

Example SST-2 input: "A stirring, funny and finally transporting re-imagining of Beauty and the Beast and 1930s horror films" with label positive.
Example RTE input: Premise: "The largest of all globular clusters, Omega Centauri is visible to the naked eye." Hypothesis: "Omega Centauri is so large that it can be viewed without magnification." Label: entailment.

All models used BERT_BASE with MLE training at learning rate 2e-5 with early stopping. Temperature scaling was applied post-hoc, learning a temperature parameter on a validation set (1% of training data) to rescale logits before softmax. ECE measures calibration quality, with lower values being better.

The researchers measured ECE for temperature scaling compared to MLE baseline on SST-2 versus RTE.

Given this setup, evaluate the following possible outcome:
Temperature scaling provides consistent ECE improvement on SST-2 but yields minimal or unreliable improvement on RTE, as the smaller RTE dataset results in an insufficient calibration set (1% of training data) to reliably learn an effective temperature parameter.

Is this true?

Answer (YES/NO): NO